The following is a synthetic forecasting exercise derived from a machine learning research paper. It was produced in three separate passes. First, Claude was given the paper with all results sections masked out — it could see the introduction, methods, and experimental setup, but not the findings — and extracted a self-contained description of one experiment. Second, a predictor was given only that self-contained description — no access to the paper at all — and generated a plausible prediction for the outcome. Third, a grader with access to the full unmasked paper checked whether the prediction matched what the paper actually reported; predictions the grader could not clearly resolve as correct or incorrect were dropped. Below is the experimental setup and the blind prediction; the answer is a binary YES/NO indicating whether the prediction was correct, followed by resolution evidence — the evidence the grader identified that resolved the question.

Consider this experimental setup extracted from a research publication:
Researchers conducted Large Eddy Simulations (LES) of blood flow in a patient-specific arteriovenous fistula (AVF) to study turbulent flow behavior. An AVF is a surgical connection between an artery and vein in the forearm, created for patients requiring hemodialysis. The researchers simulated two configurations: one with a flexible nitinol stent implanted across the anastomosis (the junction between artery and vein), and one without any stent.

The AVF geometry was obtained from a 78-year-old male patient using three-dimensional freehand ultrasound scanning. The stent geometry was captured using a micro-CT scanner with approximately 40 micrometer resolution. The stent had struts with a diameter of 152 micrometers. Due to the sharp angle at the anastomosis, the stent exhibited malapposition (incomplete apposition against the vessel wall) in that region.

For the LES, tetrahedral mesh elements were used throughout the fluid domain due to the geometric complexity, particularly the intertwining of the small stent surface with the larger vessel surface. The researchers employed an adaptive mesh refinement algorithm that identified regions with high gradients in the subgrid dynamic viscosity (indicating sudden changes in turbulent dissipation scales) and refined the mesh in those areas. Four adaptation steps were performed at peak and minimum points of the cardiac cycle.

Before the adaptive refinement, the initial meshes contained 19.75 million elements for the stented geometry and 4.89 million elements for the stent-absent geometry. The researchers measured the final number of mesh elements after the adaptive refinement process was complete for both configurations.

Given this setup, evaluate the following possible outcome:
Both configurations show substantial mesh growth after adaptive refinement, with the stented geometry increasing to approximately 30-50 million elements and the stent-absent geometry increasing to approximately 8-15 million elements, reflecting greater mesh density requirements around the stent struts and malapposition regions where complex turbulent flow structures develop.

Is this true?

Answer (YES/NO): NO